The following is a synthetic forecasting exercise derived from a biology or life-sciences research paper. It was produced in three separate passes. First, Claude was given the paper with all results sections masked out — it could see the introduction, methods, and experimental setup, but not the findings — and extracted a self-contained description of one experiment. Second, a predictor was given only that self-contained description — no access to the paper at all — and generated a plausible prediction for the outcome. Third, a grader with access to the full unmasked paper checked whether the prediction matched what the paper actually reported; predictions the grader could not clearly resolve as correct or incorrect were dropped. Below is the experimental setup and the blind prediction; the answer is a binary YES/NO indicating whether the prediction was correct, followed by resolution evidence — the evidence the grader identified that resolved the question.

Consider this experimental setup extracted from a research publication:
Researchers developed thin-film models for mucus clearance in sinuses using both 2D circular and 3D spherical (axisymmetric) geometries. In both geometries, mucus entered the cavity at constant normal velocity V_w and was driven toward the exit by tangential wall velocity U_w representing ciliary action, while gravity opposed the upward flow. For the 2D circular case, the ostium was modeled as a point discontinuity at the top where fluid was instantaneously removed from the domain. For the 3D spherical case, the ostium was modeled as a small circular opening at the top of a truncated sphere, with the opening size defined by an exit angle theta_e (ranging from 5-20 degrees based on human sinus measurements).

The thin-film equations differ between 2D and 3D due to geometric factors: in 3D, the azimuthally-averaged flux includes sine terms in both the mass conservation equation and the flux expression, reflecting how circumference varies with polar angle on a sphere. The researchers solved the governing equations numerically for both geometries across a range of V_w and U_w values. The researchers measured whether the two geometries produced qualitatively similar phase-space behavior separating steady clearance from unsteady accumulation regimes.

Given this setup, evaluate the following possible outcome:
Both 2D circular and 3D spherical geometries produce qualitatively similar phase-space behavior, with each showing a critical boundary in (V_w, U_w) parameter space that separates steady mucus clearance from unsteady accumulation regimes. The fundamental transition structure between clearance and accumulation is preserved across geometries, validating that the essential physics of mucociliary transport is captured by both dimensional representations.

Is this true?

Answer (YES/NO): YES